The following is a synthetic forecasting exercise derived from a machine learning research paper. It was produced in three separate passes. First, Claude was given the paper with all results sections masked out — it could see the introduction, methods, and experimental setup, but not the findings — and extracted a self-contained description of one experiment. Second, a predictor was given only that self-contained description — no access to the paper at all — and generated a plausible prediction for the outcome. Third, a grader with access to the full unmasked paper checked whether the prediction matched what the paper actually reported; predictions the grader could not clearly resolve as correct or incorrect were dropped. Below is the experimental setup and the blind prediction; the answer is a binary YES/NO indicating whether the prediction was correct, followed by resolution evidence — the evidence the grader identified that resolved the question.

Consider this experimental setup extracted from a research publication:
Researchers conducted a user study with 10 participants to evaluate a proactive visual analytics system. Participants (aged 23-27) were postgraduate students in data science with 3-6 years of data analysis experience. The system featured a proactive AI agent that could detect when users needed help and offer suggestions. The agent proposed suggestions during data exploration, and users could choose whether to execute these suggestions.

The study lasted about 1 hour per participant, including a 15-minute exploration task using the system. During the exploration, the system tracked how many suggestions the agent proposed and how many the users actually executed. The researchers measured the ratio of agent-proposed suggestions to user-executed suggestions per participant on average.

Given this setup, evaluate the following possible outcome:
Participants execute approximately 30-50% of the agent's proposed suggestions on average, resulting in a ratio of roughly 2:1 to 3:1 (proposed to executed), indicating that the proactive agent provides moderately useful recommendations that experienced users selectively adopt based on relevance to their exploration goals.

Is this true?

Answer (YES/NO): NO